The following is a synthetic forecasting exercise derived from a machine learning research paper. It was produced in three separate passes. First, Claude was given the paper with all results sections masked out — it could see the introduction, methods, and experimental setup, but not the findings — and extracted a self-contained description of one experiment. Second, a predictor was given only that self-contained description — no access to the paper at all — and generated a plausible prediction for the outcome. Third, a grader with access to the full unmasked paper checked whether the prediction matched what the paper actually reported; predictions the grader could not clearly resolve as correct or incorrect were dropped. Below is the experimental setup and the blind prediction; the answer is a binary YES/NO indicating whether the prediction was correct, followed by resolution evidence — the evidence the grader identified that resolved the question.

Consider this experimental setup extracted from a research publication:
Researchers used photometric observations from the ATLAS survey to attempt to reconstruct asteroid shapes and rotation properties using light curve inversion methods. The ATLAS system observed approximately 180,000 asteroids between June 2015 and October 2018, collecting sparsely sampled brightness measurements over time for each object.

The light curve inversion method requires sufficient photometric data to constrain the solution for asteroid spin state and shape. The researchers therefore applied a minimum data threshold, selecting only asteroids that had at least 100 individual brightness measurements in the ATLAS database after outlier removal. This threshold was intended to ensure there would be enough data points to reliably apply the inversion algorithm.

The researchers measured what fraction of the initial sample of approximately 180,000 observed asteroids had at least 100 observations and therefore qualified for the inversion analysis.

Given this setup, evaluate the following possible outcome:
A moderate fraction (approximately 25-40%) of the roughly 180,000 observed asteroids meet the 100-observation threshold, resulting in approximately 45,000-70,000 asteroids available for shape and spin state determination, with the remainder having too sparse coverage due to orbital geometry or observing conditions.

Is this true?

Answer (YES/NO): NO